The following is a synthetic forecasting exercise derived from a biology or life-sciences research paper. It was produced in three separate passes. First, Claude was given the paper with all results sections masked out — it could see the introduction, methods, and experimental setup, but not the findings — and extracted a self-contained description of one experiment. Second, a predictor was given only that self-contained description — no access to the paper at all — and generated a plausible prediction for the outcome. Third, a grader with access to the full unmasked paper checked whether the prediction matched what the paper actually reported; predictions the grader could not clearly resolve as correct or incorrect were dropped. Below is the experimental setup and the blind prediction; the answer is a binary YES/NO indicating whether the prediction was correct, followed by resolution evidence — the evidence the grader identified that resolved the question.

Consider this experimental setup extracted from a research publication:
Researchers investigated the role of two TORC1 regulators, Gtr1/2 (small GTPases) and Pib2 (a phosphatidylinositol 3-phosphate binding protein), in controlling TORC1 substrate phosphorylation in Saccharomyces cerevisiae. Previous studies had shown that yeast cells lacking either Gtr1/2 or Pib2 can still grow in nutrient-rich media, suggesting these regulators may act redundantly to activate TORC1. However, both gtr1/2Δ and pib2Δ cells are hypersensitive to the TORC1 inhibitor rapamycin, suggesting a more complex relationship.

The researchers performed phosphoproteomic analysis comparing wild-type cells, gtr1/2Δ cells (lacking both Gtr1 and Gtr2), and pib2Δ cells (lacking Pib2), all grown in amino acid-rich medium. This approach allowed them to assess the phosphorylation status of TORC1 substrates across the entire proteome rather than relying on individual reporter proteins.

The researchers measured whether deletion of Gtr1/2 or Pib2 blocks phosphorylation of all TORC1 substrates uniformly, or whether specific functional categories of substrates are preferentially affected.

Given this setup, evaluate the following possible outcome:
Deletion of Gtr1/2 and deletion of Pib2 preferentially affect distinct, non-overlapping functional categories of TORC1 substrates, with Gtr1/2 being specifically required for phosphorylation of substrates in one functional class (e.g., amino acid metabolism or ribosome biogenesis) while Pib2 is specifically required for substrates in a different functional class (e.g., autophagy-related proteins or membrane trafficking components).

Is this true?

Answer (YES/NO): NO